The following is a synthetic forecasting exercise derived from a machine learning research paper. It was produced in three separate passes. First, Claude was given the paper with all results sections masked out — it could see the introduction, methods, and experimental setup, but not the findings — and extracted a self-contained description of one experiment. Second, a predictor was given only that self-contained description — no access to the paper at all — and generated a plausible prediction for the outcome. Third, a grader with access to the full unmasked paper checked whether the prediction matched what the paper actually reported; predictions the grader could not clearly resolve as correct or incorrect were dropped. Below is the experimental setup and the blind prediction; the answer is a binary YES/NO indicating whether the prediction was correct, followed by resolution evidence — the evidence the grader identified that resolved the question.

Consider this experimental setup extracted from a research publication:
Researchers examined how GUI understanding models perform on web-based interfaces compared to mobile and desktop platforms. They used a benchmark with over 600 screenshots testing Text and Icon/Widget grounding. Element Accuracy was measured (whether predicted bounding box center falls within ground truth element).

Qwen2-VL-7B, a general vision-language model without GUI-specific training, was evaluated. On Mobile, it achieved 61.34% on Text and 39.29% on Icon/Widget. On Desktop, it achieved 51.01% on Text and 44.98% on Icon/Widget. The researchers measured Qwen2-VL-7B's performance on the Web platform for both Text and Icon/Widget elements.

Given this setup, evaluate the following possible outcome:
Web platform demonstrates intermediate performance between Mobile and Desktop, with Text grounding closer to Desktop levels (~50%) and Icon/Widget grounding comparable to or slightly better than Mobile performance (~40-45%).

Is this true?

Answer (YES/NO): NO